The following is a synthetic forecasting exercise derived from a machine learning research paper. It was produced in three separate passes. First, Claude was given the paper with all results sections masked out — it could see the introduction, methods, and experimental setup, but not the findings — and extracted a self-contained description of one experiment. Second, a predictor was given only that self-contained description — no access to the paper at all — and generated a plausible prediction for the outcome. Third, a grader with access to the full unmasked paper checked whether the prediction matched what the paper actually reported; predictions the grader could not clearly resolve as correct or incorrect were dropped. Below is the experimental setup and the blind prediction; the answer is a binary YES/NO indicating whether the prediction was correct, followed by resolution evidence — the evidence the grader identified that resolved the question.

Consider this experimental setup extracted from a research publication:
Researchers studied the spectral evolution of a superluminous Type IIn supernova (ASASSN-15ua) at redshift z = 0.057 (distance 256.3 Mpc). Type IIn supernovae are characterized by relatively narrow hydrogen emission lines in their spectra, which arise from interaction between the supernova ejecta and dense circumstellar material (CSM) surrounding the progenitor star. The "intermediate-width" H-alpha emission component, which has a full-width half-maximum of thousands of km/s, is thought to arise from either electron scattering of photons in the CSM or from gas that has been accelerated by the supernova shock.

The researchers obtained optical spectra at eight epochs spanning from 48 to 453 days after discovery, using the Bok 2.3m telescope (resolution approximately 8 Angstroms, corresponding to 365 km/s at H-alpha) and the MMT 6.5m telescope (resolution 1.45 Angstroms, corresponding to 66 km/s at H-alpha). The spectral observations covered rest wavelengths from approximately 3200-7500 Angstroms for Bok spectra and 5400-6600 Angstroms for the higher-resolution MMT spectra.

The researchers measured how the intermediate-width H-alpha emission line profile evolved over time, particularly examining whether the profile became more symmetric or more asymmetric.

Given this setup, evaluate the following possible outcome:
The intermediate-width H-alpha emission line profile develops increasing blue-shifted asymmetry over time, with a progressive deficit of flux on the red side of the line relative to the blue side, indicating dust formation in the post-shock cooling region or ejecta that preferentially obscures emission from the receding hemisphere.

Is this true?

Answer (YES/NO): YES